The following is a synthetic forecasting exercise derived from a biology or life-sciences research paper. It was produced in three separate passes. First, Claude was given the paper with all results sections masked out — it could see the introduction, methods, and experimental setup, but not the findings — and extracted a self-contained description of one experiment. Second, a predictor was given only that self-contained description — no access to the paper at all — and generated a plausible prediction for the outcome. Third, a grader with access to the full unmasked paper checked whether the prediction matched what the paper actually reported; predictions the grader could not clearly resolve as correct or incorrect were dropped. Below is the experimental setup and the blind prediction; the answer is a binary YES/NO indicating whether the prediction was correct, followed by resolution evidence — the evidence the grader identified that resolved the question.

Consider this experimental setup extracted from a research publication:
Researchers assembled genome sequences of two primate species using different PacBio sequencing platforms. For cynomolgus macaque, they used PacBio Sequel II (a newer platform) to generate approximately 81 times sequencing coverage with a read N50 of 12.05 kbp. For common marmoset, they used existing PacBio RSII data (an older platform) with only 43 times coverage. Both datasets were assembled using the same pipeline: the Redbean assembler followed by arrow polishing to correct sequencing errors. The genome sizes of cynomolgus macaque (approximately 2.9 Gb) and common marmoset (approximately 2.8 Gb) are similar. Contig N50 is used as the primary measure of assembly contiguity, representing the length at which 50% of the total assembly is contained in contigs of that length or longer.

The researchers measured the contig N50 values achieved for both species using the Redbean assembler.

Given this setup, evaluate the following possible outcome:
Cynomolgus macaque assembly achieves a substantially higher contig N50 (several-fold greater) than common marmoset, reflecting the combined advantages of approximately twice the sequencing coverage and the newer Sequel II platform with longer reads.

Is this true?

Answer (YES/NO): NO